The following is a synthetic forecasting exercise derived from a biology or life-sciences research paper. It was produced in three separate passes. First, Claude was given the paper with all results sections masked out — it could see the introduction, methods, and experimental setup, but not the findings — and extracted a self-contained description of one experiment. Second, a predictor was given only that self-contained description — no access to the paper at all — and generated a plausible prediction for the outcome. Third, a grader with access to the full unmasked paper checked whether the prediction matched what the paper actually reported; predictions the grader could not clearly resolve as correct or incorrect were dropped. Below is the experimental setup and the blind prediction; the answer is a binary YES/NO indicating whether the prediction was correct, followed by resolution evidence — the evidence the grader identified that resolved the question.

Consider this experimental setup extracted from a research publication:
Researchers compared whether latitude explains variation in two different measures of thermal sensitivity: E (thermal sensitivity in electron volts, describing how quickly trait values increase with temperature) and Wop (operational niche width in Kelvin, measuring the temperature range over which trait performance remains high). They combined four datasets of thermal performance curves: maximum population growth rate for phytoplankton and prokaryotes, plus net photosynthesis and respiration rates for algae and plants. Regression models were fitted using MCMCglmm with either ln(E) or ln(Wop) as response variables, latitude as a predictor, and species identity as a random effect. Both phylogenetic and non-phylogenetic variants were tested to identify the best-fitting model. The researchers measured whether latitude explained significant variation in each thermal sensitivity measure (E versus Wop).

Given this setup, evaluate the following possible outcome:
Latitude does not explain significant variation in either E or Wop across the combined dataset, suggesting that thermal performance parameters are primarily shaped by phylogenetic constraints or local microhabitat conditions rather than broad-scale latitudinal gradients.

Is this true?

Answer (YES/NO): NO